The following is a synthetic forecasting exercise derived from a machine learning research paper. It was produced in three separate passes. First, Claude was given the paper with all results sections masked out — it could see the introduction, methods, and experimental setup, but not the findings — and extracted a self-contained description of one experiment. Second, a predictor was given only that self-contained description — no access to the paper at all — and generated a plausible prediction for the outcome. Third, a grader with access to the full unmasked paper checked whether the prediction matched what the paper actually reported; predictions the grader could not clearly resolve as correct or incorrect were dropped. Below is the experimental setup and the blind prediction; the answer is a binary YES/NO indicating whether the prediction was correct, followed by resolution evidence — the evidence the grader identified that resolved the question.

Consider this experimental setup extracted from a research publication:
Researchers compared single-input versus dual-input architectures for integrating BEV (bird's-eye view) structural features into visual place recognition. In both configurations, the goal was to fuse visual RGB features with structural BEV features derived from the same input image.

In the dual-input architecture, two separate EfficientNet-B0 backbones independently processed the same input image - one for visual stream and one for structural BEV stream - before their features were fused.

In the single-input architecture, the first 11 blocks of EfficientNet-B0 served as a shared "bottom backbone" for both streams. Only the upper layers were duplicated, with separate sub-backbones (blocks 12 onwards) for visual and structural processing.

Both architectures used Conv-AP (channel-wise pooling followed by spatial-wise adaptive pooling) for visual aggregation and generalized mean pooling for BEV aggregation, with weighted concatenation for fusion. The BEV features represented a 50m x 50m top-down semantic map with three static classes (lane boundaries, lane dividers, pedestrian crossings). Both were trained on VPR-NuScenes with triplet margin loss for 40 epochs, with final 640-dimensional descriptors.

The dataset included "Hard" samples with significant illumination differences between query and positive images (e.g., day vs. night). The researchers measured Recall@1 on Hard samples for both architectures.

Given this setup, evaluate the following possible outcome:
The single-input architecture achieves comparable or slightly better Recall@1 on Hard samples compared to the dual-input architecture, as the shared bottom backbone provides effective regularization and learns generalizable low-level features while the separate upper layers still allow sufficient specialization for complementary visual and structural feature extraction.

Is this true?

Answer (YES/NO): NO